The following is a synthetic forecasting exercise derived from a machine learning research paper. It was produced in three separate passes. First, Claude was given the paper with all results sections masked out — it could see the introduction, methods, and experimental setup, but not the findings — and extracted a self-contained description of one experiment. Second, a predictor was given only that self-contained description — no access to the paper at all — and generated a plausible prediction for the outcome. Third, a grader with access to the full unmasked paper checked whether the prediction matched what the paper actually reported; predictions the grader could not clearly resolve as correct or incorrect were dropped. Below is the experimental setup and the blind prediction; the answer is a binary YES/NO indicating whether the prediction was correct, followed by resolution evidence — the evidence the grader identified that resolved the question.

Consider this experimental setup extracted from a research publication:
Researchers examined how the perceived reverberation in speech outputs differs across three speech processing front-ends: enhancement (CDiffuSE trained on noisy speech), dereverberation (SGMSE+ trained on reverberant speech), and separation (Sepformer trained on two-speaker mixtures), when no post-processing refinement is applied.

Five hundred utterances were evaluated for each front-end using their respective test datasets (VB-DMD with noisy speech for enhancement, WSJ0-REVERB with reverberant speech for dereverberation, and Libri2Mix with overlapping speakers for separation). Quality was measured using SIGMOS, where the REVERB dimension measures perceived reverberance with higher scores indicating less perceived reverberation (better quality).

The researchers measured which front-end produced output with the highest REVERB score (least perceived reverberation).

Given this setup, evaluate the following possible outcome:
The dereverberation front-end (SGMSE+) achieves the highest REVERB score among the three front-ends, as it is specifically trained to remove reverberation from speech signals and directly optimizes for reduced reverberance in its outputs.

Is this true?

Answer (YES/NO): YES